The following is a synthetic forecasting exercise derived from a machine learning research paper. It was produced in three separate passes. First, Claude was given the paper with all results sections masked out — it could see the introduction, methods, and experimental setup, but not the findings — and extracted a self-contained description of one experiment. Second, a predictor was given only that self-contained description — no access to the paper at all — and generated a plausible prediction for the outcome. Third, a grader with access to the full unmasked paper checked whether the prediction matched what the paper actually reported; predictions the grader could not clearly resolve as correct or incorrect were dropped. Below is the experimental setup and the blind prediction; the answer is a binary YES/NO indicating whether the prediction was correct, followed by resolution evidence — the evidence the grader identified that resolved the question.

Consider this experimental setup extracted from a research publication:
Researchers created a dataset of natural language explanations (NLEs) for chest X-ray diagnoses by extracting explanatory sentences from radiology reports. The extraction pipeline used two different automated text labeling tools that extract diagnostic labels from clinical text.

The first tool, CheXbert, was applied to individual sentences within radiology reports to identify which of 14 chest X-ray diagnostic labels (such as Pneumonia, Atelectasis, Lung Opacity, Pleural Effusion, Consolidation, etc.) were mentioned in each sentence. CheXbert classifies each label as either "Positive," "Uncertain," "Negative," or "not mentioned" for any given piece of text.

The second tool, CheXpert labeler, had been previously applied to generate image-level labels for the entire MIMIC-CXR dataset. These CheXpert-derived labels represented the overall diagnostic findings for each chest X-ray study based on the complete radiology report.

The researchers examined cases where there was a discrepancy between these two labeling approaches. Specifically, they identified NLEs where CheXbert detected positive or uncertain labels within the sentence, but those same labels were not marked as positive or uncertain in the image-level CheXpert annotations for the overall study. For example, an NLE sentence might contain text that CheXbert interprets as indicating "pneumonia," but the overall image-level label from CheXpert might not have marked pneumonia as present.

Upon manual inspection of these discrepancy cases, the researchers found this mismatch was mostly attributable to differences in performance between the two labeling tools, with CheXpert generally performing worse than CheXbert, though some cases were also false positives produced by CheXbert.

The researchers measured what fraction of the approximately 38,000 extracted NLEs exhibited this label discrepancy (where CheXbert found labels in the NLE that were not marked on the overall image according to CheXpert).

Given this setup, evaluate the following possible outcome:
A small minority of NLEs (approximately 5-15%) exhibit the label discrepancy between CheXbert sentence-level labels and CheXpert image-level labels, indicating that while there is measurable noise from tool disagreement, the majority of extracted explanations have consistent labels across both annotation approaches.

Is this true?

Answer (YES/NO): NO